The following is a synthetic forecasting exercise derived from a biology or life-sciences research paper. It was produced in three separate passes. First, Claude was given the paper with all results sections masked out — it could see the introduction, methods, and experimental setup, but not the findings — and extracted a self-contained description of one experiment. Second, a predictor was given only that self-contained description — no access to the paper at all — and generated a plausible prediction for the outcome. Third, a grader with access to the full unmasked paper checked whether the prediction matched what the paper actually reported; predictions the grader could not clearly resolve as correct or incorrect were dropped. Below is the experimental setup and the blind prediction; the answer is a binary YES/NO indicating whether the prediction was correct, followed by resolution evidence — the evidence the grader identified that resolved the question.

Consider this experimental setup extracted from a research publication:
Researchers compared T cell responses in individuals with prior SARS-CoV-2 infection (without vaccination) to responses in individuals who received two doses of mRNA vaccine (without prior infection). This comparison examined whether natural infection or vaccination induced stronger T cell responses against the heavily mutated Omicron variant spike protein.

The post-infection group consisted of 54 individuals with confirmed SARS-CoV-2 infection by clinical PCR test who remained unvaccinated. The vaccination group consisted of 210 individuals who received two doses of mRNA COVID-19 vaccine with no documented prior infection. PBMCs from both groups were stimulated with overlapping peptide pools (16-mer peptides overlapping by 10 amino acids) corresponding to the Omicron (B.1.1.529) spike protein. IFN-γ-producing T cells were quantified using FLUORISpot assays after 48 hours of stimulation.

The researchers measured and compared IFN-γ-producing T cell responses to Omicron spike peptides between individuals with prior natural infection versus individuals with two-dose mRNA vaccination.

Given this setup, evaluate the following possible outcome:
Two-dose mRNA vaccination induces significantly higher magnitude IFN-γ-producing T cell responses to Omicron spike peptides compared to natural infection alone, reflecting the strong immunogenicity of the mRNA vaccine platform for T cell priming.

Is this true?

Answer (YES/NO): NO